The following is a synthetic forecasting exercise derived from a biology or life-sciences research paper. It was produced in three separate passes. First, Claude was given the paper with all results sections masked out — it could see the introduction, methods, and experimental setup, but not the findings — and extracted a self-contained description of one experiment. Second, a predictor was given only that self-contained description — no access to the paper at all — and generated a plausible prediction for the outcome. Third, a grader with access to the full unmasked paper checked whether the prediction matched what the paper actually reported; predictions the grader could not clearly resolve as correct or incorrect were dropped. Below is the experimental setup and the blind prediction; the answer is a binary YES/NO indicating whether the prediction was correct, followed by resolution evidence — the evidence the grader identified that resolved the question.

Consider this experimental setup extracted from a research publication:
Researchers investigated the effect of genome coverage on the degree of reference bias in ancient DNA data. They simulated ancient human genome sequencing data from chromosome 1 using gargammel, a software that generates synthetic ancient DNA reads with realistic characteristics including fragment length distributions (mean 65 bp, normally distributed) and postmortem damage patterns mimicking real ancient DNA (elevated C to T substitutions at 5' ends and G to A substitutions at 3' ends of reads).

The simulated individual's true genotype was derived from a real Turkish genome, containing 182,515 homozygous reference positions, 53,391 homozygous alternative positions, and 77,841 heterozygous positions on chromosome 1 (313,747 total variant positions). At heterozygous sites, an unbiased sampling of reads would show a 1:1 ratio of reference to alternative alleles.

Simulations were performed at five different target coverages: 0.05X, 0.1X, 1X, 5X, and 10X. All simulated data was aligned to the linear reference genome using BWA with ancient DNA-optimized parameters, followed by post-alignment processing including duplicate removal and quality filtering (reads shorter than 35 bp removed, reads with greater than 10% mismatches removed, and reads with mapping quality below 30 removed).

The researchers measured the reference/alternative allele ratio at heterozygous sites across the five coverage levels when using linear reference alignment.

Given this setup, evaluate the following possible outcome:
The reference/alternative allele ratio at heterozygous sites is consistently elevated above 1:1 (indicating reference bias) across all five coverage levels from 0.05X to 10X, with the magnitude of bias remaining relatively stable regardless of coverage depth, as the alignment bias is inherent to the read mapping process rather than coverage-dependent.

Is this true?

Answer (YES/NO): YES